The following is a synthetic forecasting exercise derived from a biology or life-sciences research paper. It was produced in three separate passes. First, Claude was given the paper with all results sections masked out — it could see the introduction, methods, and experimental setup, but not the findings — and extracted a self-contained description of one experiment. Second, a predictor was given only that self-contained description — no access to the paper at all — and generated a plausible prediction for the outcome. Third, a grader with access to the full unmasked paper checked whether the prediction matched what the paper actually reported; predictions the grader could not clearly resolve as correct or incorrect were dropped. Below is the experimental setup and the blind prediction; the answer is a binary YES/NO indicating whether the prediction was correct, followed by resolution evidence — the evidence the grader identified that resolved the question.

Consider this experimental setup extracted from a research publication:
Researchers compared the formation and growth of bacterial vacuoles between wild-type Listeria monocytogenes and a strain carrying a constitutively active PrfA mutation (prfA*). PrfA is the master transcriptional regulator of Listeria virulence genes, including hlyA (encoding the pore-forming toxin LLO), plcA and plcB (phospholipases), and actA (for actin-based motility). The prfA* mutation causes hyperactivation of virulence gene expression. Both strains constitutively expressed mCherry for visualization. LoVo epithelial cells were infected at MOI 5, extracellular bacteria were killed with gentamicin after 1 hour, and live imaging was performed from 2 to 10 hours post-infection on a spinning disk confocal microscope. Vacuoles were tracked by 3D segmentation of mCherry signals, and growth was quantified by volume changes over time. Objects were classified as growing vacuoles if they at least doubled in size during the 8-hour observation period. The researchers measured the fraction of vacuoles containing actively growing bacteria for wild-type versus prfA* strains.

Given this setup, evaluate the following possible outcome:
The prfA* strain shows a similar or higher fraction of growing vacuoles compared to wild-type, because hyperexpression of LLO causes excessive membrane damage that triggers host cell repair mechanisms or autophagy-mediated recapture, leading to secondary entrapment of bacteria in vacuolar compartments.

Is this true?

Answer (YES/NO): NO